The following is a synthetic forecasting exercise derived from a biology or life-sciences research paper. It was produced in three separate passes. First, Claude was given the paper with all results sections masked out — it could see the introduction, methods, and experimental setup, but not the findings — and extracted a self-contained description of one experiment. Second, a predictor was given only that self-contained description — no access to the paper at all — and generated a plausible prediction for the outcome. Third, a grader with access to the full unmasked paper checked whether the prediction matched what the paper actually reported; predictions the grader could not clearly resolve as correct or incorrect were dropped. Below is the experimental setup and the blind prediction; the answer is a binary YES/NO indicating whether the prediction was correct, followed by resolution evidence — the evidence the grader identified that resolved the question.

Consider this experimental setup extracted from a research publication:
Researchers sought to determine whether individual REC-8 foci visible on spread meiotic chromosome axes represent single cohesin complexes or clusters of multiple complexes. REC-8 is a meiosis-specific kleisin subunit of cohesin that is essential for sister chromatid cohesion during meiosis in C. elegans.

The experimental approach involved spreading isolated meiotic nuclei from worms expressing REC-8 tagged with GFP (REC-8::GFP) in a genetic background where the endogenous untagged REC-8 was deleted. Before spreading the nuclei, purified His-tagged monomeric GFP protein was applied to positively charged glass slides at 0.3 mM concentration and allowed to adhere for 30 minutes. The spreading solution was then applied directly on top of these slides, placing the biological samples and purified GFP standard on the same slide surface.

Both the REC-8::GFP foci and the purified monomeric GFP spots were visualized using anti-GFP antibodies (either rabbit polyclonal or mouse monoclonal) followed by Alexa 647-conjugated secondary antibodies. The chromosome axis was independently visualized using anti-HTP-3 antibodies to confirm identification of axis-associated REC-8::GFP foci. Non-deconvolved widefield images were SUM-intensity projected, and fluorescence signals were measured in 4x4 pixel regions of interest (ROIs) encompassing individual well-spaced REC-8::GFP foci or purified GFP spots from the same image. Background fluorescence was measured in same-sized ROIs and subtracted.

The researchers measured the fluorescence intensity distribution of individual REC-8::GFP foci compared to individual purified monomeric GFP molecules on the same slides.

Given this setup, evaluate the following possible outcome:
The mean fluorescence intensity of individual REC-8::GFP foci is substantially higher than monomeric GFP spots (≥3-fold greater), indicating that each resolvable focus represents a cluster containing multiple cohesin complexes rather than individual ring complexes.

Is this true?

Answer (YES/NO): NO